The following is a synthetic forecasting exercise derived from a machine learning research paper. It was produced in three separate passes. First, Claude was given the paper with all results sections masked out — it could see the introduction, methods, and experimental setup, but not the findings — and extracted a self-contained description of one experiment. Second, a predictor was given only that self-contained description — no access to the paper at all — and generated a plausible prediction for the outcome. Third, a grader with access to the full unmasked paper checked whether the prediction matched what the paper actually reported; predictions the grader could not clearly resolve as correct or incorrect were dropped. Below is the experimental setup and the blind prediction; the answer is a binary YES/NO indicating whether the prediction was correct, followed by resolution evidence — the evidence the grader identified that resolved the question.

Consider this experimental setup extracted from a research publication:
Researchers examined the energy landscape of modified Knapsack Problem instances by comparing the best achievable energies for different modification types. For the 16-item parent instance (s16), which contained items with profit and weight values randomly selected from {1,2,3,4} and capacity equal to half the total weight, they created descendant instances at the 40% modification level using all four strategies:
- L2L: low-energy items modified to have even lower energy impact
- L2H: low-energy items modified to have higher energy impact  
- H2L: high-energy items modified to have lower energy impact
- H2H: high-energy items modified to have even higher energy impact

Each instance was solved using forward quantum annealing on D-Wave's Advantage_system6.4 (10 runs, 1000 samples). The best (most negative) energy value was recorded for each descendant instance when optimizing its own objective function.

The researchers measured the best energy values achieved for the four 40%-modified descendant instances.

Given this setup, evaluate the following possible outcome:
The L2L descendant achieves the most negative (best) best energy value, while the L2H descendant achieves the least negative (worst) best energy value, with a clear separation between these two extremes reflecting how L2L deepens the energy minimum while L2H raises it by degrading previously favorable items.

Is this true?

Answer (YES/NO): NO